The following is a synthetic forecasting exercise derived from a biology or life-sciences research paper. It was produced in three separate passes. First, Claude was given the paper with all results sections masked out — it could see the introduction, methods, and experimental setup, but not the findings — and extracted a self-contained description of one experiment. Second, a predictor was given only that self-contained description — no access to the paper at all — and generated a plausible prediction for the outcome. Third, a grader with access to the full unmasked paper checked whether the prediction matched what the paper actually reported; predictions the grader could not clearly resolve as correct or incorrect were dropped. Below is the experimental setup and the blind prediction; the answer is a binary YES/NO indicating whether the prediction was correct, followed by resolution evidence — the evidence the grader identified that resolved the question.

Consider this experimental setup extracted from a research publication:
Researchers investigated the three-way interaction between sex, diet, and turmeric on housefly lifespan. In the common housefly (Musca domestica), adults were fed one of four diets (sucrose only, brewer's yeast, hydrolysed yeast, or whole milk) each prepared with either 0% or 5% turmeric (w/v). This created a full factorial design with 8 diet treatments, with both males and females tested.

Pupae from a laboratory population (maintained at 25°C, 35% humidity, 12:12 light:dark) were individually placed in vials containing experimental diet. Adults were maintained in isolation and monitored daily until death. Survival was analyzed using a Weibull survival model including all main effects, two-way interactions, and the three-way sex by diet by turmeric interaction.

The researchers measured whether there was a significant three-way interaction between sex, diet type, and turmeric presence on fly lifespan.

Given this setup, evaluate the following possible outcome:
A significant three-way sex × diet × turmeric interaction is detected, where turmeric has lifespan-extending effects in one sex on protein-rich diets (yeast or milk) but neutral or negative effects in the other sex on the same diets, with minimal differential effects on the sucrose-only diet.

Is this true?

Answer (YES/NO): NO